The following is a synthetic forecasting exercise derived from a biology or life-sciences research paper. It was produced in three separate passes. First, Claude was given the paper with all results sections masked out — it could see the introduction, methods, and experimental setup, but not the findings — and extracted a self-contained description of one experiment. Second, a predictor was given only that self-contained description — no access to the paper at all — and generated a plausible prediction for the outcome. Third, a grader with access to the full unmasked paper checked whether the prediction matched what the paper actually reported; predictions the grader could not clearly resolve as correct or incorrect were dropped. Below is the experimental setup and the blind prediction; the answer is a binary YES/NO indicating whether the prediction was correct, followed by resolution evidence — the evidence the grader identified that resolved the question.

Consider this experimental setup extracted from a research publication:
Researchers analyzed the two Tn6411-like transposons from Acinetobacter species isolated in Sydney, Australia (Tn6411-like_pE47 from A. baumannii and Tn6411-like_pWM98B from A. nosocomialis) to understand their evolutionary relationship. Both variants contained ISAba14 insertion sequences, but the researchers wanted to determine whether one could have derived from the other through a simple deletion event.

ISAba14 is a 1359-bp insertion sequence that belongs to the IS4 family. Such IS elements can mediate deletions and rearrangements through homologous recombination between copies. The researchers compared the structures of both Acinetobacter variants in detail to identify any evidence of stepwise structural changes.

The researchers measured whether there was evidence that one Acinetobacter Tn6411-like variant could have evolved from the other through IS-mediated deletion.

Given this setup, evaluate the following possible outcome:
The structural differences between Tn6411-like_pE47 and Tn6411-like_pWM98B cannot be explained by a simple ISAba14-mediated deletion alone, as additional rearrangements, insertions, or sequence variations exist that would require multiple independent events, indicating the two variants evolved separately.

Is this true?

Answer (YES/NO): NO